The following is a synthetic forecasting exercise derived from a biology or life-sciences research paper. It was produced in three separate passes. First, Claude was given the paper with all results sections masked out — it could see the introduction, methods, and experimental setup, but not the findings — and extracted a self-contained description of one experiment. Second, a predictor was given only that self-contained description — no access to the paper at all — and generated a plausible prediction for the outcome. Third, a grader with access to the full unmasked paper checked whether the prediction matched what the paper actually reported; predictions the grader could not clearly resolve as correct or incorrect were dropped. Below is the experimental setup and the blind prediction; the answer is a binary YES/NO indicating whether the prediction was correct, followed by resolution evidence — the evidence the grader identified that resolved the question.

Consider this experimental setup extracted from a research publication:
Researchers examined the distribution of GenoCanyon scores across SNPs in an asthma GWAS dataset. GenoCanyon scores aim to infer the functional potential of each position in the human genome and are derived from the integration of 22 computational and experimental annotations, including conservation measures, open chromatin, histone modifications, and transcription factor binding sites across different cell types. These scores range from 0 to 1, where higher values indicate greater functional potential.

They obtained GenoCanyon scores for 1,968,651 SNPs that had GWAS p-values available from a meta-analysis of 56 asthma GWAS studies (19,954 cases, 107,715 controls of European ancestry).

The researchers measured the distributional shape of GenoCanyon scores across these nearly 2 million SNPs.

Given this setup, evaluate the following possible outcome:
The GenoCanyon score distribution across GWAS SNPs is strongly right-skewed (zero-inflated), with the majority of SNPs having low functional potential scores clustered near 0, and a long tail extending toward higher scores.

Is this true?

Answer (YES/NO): NO